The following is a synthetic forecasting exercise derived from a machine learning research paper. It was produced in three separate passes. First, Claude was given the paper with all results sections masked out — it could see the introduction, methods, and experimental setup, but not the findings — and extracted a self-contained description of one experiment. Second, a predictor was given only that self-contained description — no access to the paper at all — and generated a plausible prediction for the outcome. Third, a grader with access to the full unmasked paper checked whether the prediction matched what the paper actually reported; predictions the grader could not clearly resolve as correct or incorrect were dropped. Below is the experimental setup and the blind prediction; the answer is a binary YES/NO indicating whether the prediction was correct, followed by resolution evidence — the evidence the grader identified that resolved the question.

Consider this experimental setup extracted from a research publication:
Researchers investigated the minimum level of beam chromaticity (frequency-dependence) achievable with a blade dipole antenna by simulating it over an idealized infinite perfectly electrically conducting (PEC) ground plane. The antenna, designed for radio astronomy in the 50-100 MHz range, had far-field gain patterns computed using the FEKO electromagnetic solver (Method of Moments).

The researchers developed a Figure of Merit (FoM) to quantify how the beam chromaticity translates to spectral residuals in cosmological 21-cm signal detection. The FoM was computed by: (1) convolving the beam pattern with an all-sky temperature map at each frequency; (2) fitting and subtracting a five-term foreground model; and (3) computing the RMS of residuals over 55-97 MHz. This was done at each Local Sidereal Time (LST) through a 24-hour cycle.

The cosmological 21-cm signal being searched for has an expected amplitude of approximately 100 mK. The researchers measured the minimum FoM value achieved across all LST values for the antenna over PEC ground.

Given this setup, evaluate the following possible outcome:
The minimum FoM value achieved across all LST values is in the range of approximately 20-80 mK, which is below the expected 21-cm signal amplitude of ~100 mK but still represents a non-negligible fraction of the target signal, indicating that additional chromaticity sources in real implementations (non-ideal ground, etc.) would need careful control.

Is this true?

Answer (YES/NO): YES